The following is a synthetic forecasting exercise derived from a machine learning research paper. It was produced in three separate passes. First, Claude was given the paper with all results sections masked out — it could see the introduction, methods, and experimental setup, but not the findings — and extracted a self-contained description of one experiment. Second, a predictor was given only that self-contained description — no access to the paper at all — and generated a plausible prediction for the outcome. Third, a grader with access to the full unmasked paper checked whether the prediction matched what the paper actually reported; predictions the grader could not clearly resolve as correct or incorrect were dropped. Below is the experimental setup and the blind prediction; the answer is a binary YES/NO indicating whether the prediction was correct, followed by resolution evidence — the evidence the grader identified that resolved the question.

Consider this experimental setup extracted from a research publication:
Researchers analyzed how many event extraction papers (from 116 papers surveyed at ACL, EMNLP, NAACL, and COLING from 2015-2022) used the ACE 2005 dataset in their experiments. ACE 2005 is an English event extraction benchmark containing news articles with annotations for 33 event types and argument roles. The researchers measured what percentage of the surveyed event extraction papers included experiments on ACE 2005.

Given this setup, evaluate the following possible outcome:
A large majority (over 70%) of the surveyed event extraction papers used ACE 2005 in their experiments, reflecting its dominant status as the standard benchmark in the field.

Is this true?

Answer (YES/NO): NO